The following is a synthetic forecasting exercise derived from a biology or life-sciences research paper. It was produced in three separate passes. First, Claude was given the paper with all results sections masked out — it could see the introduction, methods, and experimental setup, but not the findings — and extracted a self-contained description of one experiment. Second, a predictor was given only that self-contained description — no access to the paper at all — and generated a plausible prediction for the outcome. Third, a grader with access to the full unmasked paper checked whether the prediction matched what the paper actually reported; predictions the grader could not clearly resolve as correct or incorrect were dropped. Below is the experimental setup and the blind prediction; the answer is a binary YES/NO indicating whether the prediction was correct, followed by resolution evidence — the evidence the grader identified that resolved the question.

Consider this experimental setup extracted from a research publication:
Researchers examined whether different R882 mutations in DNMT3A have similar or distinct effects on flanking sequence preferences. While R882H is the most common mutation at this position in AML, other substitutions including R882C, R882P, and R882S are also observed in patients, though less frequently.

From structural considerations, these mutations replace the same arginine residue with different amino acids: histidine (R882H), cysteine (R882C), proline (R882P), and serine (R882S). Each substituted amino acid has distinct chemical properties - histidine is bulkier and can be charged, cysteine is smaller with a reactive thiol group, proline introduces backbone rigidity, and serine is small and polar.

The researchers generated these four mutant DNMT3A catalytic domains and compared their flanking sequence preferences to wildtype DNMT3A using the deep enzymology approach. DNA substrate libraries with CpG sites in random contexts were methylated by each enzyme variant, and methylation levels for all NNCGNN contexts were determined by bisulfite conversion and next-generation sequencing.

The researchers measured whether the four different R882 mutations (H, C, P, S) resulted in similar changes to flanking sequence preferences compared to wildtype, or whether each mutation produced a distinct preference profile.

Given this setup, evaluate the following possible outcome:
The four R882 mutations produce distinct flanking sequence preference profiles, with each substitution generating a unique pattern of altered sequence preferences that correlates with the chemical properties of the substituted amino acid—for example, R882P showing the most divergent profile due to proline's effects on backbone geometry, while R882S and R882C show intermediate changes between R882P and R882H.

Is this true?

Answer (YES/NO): NO